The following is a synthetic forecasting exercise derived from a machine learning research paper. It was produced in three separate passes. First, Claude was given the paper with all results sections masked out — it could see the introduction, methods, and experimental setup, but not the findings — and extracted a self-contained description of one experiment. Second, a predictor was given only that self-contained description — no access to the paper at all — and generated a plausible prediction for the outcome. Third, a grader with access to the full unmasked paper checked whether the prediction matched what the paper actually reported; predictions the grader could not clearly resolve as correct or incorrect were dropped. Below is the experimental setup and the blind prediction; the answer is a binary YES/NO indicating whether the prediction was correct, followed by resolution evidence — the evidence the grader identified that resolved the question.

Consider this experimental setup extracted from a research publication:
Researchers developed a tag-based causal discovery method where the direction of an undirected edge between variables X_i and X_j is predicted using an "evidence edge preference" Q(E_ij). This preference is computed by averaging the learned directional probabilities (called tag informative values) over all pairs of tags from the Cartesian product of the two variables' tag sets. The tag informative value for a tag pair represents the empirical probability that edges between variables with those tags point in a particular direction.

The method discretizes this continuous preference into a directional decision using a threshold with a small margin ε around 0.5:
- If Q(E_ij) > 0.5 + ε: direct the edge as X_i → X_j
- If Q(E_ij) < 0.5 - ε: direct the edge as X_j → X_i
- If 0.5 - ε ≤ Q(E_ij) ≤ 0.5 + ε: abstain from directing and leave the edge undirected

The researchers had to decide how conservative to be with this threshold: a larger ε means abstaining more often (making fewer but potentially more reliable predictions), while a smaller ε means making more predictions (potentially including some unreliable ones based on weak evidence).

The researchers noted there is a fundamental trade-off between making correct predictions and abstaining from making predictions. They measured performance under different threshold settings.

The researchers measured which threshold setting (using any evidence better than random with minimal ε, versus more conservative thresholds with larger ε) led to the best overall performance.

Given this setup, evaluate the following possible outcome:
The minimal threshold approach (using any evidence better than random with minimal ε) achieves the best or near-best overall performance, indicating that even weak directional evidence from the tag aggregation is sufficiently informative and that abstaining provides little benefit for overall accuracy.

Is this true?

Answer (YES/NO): YES